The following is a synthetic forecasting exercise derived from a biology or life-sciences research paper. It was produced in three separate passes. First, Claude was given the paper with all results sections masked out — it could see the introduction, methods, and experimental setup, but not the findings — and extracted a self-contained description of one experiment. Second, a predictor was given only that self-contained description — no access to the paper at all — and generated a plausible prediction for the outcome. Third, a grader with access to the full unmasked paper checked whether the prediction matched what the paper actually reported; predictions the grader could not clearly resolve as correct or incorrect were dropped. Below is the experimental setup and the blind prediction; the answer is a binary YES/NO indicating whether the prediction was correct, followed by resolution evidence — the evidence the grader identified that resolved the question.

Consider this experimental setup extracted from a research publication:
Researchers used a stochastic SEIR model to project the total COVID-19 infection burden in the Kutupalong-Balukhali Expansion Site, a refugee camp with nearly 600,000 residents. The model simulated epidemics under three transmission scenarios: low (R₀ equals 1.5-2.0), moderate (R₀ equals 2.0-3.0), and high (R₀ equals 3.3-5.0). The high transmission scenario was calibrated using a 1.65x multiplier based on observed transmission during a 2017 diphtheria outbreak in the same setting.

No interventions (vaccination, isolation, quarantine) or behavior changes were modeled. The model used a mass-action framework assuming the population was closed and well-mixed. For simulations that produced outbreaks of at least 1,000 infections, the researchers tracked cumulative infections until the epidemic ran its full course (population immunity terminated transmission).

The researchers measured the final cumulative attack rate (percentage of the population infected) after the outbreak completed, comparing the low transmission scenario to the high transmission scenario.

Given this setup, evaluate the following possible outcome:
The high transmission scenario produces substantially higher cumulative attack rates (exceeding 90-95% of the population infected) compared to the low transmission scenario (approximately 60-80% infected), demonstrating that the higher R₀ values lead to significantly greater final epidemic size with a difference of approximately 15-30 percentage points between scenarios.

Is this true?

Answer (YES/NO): YES